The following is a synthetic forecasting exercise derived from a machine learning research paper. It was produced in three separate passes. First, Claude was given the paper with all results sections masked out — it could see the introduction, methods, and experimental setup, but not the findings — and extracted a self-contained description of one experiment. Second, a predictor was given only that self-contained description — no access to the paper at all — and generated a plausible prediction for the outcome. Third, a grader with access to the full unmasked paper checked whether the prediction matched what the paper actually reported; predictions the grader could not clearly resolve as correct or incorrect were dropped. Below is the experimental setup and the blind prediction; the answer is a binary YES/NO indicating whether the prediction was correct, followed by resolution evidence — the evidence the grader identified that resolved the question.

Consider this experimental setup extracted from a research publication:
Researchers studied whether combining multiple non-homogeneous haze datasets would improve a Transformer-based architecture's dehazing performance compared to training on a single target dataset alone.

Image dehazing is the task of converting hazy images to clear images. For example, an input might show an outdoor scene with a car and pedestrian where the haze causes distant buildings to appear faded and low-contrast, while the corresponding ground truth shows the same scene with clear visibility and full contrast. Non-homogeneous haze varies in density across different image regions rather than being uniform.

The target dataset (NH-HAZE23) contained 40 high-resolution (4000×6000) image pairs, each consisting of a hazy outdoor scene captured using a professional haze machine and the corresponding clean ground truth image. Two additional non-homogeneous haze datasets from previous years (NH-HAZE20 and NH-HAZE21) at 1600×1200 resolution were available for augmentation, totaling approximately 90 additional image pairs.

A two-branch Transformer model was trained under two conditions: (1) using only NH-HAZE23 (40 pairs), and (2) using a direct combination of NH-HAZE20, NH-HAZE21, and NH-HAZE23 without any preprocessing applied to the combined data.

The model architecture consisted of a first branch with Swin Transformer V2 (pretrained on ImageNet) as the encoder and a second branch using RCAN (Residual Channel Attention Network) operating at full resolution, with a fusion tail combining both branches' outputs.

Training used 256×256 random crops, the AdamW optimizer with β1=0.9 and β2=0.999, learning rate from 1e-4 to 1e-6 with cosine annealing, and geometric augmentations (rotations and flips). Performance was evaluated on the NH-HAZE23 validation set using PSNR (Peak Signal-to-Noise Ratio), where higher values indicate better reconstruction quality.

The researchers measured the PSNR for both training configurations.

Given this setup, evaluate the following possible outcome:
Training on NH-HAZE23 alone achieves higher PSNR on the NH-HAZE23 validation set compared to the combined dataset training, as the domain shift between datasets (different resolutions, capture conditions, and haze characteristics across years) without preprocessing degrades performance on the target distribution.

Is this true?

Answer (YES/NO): NO